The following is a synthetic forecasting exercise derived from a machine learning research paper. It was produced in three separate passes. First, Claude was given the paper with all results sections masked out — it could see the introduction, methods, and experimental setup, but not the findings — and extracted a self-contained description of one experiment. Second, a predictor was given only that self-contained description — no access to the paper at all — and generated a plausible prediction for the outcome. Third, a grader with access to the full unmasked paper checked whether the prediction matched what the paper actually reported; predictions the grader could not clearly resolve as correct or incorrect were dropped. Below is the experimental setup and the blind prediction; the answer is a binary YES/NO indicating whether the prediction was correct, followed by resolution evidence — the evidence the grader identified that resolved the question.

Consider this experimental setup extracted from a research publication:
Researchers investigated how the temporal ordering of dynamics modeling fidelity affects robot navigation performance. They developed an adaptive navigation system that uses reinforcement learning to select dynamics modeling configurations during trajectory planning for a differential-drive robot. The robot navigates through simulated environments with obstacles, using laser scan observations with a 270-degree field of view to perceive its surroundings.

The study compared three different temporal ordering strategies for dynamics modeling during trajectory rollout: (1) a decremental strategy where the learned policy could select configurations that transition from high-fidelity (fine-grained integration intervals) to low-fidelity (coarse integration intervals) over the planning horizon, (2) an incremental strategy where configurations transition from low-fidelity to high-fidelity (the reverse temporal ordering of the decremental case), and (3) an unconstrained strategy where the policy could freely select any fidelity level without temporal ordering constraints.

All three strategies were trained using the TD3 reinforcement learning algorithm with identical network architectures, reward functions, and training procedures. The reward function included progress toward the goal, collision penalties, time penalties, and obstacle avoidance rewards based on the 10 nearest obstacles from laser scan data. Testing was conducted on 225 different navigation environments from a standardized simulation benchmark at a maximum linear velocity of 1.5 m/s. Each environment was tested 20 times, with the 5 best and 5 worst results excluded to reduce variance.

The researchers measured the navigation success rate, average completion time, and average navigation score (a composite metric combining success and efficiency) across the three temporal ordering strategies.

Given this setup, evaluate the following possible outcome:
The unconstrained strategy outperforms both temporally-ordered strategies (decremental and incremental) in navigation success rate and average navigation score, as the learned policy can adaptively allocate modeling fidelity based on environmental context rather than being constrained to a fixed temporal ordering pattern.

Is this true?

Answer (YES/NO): NO